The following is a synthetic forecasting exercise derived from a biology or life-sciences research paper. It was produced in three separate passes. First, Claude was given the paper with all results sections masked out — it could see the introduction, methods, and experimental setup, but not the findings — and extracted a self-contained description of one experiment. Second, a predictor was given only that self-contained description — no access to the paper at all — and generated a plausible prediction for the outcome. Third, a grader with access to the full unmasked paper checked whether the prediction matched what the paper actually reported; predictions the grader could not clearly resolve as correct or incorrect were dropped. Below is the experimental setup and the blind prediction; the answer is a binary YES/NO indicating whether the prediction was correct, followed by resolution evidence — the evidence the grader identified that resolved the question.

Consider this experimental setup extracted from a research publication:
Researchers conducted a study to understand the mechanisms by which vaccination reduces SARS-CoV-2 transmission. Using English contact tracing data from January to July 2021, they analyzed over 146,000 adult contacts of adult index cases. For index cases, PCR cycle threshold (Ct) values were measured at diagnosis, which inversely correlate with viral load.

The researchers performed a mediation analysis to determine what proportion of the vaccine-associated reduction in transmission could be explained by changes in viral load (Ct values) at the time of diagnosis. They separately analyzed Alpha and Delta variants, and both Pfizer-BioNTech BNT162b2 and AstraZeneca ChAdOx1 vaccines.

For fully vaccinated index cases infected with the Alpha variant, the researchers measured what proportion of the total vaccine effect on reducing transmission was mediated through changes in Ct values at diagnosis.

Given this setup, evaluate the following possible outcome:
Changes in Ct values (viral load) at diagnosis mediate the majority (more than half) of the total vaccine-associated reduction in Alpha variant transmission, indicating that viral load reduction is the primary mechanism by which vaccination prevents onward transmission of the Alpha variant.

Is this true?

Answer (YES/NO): NO